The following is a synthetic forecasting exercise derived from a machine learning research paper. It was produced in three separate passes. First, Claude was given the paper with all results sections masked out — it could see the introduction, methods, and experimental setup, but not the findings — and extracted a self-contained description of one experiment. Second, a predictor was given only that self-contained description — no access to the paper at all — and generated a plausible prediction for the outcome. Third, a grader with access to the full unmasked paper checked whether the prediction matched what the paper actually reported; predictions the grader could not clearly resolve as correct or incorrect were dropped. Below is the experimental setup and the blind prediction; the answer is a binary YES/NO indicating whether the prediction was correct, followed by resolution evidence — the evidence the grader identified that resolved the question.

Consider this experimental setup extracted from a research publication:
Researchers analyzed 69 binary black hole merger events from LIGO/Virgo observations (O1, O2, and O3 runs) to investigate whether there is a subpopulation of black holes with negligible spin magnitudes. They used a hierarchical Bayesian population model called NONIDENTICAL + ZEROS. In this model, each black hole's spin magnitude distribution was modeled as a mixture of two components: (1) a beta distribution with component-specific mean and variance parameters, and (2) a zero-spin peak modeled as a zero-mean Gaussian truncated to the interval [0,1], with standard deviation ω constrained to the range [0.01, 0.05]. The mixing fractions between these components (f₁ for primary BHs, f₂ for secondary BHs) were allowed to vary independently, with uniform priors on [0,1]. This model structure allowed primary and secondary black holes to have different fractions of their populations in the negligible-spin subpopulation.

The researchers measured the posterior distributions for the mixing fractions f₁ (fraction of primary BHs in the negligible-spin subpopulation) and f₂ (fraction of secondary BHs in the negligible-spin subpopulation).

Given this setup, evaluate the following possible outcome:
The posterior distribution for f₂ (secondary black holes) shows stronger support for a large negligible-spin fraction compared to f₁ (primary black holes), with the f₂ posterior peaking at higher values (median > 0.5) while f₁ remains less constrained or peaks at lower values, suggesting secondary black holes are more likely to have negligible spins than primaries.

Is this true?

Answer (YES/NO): NO